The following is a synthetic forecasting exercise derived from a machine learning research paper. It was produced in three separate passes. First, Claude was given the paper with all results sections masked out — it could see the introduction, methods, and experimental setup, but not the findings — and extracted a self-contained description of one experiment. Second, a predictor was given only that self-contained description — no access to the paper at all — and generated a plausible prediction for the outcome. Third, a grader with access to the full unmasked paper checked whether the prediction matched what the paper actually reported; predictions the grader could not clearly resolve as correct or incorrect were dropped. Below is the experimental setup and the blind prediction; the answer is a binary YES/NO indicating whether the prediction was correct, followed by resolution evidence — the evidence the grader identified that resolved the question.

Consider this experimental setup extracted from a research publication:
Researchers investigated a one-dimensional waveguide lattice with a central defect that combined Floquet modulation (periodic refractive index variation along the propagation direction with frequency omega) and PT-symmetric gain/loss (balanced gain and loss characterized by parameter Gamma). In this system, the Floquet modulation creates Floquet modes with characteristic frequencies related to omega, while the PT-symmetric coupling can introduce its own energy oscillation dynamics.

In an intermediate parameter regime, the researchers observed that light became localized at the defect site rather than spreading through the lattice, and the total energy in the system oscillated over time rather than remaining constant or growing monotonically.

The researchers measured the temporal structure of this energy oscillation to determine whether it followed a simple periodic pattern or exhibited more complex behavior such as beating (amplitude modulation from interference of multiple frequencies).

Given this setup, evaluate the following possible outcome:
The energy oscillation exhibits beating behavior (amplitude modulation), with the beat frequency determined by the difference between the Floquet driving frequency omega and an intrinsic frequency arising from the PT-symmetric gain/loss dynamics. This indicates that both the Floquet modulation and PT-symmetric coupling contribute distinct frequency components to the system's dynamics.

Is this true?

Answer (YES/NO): YES